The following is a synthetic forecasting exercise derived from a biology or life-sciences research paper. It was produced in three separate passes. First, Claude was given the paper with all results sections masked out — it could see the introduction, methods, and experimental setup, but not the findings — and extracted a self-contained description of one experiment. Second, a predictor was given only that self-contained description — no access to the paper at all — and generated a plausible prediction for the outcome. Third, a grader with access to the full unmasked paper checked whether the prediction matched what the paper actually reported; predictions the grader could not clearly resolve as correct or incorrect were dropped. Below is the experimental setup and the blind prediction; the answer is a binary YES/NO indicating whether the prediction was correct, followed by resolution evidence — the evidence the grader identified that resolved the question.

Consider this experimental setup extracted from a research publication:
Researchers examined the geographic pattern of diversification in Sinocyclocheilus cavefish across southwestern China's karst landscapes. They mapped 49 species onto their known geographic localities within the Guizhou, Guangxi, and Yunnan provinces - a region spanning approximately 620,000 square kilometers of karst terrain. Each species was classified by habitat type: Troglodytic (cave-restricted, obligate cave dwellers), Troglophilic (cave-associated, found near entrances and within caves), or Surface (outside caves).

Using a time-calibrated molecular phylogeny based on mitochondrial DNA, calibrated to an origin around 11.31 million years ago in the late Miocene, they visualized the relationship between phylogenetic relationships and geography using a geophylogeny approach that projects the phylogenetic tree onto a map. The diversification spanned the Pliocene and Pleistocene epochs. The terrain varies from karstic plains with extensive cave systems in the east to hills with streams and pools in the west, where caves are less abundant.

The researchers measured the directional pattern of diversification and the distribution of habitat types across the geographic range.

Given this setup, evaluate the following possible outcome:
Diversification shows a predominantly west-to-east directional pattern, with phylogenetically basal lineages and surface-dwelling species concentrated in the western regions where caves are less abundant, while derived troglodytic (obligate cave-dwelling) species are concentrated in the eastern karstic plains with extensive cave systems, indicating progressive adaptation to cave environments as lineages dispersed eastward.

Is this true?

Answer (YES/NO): NO